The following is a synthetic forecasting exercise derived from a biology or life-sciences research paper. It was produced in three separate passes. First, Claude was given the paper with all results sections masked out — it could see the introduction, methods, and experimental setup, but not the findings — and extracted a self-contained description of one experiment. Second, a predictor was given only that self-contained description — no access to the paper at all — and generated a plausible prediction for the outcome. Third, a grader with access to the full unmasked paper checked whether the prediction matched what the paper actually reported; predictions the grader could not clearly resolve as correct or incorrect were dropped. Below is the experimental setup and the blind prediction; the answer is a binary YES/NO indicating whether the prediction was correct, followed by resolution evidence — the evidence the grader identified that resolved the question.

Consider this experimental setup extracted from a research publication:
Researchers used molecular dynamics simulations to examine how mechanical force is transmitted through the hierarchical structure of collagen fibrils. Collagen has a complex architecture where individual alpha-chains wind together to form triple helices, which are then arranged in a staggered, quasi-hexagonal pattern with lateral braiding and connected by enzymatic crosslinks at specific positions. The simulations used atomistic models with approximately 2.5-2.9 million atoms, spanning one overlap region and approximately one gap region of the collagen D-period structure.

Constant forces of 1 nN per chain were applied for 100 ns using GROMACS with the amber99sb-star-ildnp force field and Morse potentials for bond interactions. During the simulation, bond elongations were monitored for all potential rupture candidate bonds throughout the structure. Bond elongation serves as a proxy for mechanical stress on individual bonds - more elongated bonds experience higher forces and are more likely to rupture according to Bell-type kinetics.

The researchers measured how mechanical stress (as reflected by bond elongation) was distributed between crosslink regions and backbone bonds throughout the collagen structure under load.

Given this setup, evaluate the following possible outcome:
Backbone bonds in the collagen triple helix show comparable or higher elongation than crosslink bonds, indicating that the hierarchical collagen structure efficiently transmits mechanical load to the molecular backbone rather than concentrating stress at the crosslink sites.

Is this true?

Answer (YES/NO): NO